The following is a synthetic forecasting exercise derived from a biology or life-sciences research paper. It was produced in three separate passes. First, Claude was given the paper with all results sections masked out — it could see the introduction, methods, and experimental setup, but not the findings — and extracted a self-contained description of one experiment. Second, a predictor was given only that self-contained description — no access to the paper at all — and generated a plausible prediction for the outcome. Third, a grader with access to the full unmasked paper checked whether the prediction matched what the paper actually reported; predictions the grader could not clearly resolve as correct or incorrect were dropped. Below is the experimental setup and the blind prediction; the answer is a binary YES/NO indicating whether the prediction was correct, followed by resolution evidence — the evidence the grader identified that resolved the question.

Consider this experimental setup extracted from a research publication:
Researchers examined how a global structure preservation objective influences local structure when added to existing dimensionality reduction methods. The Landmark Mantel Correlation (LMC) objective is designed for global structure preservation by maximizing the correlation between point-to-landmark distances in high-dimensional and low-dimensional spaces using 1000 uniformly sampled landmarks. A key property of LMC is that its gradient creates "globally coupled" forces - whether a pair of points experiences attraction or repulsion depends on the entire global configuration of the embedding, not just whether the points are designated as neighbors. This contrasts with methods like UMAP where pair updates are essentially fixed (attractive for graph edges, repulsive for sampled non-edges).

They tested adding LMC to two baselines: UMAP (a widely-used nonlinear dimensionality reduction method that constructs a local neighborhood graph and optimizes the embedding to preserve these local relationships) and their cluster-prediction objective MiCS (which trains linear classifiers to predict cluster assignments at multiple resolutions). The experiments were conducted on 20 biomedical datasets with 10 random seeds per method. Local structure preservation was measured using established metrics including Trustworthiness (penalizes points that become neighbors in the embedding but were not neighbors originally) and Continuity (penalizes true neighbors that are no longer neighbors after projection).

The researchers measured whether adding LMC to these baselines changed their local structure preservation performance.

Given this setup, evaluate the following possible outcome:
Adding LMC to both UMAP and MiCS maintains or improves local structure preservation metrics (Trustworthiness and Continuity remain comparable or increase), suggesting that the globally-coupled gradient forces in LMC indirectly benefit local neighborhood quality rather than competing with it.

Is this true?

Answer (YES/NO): YES